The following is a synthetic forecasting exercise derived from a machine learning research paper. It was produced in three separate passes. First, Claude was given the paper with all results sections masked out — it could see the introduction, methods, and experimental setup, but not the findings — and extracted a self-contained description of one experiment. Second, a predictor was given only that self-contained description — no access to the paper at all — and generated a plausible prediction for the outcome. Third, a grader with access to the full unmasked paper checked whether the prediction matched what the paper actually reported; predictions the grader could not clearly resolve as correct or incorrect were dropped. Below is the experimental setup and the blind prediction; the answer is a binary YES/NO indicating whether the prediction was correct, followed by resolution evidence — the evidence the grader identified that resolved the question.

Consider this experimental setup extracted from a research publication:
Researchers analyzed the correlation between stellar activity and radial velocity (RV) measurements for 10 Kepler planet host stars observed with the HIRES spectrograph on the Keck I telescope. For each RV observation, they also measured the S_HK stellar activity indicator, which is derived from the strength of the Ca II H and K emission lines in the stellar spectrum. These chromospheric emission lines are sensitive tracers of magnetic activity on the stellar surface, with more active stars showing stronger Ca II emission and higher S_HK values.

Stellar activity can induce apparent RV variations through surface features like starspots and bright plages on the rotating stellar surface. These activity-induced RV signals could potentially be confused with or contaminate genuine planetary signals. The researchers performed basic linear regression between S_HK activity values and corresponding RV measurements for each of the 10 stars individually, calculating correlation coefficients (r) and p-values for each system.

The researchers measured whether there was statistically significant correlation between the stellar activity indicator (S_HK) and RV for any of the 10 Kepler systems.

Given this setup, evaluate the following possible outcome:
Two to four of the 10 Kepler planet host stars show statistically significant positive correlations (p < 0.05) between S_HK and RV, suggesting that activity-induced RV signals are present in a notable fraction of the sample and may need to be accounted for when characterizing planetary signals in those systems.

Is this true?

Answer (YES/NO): NO